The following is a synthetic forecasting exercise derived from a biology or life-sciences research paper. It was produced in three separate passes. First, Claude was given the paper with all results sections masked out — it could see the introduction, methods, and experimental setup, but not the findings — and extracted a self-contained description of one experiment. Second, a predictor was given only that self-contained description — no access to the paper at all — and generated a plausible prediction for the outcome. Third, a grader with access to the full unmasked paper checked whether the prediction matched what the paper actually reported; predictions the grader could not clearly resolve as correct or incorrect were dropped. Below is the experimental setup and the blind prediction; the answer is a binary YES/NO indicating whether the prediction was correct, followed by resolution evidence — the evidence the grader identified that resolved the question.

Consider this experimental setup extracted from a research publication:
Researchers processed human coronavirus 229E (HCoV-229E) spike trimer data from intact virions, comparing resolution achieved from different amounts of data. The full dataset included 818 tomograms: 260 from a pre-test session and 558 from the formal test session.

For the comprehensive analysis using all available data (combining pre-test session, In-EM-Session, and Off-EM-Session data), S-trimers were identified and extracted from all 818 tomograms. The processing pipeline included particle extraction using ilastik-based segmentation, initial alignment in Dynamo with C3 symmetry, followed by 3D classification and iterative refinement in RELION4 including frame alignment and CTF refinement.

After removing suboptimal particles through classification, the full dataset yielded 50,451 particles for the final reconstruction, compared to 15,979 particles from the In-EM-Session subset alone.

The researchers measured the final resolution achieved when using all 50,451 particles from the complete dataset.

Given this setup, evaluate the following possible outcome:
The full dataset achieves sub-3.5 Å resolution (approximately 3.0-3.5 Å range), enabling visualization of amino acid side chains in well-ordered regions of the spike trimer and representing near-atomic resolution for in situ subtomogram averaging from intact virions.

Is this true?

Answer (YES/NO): NO